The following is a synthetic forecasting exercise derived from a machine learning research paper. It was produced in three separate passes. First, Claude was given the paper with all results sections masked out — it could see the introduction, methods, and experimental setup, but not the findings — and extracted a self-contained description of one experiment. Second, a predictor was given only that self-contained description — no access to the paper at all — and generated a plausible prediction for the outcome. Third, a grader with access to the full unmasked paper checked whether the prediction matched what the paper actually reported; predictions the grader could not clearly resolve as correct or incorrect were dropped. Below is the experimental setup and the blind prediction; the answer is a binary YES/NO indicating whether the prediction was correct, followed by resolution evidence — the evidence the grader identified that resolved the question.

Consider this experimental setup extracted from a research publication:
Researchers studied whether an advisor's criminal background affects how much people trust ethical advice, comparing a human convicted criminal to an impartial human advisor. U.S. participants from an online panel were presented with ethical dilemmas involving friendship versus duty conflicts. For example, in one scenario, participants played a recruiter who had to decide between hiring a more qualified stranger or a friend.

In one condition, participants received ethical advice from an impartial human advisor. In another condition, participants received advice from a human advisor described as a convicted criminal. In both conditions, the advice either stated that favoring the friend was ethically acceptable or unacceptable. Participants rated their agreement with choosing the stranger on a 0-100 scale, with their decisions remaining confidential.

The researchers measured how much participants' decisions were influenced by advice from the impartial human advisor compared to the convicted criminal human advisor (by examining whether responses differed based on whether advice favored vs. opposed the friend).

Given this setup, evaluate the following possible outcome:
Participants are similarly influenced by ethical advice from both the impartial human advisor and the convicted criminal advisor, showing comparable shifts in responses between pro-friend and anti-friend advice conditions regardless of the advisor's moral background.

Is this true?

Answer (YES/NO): NO